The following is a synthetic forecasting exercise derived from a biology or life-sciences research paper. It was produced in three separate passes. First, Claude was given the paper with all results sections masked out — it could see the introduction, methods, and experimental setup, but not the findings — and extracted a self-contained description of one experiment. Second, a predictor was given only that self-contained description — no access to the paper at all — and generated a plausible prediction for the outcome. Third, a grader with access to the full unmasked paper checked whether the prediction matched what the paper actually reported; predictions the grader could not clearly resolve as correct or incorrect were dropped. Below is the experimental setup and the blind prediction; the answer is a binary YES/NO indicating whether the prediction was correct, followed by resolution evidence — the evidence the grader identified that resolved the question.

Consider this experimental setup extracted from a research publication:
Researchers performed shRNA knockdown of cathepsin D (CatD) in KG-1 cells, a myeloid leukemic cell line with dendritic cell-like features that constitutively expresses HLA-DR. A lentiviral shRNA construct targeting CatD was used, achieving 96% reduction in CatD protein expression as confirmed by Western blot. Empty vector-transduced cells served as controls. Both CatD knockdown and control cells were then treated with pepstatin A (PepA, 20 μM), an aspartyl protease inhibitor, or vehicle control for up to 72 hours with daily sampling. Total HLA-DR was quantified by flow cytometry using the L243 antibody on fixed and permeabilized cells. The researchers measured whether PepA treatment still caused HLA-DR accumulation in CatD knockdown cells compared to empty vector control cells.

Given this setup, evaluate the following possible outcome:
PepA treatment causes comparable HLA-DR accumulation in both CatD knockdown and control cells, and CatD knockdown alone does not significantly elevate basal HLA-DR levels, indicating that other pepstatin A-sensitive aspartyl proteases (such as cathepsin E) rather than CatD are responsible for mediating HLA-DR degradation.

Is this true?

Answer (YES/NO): NO